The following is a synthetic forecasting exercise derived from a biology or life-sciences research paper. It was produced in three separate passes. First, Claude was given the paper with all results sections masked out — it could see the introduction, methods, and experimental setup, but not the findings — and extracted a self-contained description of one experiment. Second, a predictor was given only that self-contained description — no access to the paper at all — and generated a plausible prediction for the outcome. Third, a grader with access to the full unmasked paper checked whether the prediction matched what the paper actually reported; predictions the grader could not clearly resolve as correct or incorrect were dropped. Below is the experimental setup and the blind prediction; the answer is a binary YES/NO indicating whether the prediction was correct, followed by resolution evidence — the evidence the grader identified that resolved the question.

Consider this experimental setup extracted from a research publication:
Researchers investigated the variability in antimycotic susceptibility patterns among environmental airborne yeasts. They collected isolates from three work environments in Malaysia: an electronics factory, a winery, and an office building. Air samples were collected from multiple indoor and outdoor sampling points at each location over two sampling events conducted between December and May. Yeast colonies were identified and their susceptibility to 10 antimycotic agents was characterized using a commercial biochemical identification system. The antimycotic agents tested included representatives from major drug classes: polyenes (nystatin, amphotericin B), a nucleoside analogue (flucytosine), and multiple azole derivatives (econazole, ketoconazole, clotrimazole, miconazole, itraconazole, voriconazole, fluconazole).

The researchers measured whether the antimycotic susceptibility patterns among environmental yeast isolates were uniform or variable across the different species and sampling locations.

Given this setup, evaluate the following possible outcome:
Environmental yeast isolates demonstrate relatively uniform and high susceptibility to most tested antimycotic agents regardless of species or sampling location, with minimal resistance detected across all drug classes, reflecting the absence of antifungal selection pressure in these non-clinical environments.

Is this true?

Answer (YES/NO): NO